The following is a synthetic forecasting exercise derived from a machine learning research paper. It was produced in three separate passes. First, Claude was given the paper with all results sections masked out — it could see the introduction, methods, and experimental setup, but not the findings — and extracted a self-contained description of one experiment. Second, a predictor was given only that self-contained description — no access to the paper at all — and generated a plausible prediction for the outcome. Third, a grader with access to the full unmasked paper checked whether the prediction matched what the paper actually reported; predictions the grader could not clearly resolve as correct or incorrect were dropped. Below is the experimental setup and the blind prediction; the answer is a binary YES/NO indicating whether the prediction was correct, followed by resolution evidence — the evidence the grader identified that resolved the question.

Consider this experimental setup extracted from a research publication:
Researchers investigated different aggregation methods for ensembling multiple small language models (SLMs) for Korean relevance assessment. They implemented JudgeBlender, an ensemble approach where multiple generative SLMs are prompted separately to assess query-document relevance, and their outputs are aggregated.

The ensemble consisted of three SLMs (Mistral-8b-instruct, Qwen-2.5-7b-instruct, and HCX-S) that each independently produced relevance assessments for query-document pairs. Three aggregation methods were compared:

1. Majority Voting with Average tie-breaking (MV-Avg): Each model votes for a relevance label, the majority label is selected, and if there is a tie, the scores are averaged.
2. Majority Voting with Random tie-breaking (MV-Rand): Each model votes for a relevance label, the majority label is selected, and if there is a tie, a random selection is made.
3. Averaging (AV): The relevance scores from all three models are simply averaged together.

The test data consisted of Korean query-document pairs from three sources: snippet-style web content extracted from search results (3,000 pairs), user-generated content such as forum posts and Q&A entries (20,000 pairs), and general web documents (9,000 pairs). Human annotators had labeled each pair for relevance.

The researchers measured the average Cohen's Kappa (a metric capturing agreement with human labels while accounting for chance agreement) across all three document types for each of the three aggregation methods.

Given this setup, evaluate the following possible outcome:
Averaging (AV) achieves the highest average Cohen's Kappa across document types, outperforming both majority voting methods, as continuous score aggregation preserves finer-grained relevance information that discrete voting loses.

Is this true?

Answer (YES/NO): NO